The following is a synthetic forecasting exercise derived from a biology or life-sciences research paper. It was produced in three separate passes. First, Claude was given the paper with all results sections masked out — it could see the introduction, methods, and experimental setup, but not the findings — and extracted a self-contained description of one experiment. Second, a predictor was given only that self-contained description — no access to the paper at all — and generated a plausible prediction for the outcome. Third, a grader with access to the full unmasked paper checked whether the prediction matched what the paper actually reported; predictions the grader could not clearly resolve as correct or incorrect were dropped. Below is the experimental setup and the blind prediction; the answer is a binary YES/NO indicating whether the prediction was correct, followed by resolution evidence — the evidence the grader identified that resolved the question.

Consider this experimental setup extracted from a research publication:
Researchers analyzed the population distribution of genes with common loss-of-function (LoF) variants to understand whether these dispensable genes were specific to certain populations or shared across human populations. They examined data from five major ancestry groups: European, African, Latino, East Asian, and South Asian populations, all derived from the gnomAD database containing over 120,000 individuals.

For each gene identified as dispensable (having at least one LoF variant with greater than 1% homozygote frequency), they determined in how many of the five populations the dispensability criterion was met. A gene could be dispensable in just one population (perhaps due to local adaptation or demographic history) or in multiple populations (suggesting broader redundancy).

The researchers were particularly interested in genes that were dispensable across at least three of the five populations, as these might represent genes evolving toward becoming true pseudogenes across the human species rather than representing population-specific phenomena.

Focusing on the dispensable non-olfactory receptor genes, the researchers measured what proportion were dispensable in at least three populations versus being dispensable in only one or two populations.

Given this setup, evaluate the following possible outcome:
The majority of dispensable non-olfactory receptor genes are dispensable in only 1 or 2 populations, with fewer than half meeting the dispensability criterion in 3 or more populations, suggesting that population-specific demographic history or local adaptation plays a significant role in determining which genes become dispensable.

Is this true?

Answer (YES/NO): YES